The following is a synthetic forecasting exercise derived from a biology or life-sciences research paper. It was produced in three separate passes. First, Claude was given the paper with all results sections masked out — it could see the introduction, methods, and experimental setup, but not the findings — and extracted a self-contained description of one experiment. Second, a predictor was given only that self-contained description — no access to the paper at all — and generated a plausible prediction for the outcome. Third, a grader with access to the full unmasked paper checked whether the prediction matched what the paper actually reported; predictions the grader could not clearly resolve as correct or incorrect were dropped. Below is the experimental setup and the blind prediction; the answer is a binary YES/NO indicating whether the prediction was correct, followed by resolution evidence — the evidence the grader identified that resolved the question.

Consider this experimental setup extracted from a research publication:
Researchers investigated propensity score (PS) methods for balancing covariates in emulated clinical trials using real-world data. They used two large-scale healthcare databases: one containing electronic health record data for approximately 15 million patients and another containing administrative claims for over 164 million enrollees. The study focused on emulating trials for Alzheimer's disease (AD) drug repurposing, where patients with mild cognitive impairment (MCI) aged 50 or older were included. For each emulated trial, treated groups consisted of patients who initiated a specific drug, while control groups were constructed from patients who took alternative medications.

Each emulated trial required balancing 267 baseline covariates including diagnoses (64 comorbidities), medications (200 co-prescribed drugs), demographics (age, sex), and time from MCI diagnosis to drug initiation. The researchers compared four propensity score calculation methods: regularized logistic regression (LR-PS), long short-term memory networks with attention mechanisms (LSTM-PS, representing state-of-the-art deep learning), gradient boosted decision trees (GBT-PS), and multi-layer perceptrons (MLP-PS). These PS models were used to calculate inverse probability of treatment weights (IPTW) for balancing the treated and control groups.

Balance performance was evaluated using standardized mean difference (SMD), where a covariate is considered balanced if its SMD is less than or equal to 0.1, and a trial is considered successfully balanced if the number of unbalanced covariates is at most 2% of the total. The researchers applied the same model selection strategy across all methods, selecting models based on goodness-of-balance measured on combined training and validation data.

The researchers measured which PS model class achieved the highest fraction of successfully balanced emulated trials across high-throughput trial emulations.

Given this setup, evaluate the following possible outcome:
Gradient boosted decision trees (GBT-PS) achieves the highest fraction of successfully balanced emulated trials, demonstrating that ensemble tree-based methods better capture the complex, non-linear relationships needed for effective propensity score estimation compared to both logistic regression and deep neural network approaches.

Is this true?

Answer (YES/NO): NO